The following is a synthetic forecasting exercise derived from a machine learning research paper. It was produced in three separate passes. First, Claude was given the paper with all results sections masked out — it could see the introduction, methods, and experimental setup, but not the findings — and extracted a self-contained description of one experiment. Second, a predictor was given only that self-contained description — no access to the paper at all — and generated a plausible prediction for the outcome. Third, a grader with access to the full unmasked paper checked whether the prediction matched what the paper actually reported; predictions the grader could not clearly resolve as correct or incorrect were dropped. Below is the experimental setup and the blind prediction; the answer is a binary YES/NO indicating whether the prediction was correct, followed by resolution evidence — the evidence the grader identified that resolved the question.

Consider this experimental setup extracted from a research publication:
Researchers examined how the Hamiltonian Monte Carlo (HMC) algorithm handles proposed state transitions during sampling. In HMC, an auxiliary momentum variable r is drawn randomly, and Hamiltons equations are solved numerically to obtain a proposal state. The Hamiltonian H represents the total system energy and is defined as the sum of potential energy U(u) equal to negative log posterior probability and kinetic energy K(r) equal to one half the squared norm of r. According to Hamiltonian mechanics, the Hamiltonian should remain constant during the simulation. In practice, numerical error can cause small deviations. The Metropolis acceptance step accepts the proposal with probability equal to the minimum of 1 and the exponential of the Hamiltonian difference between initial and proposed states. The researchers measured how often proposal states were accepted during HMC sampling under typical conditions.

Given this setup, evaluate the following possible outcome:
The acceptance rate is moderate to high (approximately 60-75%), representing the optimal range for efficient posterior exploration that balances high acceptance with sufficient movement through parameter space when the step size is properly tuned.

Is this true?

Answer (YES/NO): NO